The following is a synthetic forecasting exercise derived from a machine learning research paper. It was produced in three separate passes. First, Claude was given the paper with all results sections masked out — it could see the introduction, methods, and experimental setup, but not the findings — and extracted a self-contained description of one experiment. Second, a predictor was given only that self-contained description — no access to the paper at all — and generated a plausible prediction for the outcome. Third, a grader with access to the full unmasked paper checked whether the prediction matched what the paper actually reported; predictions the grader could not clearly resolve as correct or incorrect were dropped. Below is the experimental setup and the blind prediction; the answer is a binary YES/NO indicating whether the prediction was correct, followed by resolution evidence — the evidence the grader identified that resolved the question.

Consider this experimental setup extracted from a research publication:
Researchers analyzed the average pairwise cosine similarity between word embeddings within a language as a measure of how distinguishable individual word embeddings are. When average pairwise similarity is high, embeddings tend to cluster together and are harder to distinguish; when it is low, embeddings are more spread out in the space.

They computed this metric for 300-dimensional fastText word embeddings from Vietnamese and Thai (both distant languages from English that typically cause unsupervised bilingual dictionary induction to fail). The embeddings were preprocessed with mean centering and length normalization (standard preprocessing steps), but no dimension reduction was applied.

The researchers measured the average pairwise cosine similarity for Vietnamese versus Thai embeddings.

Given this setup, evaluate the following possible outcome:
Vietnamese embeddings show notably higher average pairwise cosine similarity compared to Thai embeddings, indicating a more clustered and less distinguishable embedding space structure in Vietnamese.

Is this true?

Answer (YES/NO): NO